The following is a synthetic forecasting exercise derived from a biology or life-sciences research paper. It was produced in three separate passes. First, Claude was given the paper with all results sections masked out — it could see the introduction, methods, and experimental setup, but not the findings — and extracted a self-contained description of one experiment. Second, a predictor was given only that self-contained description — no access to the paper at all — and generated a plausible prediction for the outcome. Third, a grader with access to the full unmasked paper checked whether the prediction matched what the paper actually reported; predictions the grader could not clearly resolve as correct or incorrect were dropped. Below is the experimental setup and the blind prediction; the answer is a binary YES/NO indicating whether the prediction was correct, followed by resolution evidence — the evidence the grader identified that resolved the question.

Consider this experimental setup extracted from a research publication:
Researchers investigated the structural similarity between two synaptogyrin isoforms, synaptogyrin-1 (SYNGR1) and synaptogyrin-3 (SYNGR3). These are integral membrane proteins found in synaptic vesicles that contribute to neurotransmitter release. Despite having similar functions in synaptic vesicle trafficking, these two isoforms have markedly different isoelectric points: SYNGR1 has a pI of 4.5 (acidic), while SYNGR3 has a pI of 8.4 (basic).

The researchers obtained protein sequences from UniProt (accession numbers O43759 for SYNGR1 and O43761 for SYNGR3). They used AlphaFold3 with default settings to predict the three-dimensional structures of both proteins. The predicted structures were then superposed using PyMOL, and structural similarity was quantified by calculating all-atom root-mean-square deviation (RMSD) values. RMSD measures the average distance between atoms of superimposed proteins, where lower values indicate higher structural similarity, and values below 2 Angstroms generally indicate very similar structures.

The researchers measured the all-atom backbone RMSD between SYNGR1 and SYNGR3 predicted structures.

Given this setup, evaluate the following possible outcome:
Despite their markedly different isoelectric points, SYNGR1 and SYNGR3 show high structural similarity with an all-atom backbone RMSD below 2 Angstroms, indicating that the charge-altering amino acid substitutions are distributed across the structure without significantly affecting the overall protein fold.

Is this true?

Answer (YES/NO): YES